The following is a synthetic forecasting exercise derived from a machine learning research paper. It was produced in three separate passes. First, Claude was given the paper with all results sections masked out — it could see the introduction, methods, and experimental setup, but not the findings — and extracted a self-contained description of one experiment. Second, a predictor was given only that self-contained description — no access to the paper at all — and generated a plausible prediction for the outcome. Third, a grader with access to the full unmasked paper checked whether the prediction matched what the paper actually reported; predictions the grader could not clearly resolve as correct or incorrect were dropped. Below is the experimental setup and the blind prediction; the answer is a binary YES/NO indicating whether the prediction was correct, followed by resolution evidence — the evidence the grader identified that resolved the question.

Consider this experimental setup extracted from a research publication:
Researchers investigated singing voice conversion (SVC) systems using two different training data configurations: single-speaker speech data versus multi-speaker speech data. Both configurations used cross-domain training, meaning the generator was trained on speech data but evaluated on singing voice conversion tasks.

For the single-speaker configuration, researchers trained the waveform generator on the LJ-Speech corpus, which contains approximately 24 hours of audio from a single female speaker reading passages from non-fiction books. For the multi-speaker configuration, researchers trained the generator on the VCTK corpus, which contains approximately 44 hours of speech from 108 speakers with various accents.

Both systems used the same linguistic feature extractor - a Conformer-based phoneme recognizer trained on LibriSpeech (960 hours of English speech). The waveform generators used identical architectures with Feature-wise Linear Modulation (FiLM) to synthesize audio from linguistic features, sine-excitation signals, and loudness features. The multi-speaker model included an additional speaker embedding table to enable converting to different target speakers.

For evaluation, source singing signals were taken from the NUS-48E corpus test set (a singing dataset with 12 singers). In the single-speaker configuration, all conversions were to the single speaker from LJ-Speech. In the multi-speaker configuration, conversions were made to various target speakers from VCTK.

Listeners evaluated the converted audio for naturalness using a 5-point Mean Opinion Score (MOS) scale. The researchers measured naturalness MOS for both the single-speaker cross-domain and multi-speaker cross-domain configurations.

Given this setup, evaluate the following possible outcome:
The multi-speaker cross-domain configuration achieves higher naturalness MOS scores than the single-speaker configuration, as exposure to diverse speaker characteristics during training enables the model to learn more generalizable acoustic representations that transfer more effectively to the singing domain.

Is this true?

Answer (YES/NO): NO